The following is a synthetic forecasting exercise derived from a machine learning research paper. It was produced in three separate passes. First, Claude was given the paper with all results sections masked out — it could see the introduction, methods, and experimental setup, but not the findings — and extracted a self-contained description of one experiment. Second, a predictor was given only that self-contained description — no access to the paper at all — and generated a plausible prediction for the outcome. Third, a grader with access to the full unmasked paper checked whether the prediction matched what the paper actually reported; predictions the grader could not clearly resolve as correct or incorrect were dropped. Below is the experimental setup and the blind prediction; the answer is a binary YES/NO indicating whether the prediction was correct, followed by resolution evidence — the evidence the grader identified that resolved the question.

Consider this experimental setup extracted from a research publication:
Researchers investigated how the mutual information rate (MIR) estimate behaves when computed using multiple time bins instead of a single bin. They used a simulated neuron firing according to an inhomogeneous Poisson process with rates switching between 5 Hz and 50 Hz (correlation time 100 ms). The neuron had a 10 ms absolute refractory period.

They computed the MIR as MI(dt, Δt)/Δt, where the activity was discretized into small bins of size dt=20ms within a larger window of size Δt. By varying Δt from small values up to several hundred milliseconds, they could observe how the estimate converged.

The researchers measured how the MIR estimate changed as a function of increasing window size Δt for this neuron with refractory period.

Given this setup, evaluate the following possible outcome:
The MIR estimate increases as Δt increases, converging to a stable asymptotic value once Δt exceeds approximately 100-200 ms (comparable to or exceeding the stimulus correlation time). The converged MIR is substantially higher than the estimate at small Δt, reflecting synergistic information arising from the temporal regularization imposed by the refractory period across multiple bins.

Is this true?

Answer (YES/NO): YES